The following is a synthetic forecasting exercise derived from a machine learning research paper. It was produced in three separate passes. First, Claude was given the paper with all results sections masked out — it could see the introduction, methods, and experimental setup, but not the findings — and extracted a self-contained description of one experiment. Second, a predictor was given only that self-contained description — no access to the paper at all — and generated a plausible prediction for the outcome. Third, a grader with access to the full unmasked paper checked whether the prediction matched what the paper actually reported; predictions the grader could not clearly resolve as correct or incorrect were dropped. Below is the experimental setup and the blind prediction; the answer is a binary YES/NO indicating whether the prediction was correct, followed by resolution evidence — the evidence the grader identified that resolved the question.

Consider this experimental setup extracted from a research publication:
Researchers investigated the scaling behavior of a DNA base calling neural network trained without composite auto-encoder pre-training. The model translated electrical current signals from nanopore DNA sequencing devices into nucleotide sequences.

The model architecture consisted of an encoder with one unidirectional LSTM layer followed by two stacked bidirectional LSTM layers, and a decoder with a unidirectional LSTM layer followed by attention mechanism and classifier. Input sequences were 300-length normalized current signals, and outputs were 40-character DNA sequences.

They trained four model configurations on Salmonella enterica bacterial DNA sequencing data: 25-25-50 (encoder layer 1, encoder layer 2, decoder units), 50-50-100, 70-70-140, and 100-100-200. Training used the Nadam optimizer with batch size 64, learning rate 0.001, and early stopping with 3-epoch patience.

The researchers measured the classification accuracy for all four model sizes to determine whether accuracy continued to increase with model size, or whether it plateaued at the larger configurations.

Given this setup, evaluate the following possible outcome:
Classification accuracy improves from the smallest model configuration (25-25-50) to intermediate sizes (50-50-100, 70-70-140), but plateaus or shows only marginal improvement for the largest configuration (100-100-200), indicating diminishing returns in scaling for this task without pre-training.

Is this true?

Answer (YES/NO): YES